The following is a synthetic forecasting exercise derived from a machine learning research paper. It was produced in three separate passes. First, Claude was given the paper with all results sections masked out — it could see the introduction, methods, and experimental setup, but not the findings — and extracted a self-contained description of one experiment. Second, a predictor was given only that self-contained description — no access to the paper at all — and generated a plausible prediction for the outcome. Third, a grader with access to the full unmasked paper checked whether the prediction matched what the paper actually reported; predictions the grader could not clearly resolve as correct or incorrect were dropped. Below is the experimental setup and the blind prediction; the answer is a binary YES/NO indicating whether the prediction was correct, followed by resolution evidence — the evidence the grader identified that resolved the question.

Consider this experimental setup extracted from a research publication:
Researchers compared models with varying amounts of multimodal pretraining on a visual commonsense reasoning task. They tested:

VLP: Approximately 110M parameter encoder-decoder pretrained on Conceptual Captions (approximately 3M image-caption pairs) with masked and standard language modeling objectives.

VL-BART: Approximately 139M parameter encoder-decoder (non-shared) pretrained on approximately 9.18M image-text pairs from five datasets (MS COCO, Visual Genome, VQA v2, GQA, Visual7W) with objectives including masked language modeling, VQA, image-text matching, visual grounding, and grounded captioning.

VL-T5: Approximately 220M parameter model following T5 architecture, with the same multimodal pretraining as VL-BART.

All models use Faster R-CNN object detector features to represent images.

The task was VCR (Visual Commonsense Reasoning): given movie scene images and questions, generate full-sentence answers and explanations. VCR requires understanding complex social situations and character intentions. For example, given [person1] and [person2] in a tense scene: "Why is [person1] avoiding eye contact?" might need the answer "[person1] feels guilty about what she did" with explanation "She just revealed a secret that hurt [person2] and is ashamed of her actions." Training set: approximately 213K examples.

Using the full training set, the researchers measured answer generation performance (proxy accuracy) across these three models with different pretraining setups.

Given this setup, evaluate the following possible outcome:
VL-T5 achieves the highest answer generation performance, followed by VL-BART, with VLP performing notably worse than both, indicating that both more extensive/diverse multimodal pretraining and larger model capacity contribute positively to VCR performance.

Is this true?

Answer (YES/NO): YES